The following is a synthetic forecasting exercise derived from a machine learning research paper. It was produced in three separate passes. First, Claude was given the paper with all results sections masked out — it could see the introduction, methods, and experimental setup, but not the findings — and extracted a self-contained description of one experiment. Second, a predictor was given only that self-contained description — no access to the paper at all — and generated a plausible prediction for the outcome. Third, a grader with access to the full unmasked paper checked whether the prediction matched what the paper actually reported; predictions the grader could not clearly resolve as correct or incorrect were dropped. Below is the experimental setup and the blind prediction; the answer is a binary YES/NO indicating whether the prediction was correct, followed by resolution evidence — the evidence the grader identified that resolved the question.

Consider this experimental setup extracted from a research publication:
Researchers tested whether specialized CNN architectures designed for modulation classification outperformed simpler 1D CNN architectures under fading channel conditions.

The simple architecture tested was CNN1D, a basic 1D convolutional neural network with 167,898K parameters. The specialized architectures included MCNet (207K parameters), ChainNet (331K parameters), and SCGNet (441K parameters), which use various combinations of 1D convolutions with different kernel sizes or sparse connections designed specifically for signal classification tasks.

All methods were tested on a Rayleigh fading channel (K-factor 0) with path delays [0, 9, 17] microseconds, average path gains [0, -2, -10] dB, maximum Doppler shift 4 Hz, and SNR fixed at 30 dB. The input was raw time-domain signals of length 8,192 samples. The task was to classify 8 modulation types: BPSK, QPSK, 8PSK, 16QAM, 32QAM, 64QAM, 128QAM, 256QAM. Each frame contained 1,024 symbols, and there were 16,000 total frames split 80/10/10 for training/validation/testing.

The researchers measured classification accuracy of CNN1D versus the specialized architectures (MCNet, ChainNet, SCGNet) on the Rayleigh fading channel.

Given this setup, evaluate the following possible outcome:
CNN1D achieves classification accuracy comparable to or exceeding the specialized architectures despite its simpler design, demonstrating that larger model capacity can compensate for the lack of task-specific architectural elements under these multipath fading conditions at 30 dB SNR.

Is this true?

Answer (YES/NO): NO